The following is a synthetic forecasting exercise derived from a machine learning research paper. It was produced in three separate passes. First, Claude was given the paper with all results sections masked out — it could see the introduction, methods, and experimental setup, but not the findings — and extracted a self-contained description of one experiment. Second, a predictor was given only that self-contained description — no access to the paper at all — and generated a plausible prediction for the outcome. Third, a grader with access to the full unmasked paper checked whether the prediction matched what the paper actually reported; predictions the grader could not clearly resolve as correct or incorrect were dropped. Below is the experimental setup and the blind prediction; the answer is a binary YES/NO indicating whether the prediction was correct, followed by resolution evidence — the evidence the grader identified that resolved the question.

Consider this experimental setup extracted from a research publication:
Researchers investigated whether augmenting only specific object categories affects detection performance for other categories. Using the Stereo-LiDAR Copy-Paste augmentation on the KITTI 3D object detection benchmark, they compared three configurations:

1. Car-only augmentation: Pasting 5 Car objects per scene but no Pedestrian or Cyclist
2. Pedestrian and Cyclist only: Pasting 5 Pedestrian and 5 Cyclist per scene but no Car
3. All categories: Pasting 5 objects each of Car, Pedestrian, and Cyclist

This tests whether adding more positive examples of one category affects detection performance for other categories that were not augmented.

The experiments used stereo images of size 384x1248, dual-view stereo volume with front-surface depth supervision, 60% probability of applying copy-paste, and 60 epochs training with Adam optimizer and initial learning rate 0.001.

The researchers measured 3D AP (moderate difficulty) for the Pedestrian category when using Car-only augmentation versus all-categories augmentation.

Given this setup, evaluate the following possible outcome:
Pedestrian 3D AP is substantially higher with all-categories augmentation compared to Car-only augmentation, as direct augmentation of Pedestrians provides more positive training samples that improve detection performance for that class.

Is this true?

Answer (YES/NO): YES